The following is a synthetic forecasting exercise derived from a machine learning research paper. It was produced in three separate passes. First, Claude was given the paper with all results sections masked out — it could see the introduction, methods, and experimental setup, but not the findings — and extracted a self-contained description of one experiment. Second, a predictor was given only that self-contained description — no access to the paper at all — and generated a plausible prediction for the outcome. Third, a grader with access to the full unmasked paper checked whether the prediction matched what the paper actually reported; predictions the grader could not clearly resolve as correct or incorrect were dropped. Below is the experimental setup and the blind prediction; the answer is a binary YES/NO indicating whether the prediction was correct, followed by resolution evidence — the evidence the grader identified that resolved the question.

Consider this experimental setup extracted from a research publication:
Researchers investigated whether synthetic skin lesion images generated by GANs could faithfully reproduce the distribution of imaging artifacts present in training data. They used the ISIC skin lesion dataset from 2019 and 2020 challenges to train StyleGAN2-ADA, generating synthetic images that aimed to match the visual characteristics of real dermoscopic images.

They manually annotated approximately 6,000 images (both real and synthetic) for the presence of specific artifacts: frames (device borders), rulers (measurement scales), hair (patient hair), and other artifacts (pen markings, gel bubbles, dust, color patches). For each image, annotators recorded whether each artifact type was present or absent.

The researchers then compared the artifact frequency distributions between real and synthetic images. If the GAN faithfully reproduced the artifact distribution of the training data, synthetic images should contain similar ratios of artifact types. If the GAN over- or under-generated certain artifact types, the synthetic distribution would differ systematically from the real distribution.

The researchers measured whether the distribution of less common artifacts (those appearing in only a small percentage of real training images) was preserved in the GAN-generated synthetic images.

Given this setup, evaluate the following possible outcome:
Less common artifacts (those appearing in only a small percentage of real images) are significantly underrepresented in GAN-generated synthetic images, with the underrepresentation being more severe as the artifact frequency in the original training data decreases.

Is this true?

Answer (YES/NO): YES